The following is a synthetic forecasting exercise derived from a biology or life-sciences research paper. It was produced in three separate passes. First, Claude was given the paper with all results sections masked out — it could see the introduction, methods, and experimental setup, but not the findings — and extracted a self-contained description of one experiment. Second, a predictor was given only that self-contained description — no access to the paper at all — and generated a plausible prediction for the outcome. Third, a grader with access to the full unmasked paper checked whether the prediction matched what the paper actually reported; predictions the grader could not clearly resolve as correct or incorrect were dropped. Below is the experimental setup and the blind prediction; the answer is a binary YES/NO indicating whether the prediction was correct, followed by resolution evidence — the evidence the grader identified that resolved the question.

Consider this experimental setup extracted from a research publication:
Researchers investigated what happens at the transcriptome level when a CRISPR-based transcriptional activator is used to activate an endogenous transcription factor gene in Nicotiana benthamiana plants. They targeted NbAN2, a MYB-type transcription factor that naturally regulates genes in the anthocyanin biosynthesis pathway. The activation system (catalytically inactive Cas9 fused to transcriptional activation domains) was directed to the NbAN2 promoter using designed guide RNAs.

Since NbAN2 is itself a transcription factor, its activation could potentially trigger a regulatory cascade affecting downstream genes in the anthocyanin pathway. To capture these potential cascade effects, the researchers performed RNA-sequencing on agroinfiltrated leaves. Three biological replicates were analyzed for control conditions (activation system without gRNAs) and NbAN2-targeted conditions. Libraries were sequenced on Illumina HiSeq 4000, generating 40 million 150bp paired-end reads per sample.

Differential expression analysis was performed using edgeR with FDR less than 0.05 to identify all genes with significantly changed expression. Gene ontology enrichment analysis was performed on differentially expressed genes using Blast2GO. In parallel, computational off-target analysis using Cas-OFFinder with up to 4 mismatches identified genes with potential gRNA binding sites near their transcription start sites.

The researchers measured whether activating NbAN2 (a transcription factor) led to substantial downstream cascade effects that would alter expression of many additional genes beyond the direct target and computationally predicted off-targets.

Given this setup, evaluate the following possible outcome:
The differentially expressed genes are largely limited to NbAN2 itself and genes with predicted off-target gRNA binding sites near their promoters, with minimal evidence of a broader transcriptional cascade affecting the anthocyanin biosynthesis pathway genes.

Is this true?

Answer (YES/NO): NO